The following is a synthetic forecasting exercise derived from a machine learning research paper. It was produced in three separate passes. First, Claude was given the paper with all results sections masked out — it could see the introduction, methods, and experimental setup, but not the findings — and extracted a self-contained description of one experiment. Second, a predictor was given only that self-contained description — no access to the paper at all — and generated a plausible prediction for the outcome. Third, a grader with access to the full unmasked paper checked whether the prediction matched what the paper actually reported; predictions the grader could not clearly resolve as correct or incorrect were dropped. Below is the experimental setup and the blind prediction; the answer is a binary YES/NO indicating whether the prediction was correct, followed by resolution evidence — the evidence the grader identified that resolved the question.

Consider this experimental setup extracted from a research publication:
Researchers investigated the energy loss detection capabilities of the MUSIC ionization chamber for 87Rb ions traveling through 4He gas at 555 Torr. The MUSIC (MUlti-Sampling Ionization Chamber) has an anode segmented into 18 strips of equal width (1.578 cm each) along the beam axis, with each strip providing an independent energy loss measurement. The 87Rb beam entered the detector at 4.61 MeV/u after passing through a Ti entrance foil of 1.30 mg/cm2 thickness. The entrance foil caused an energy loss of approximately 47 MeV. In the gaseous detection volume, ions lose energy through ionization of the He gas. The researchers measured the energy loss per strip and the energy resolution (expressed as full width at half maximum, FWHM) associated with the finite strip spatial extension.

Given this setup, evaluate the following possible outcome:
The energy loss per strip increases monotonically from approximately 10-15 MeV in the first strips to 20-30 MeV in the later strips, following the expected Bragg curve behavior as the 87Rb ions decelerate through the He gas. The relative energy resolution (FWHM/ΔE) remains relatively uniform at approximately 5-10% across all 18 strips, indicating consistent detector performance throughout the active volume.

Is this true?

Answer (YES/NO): NO